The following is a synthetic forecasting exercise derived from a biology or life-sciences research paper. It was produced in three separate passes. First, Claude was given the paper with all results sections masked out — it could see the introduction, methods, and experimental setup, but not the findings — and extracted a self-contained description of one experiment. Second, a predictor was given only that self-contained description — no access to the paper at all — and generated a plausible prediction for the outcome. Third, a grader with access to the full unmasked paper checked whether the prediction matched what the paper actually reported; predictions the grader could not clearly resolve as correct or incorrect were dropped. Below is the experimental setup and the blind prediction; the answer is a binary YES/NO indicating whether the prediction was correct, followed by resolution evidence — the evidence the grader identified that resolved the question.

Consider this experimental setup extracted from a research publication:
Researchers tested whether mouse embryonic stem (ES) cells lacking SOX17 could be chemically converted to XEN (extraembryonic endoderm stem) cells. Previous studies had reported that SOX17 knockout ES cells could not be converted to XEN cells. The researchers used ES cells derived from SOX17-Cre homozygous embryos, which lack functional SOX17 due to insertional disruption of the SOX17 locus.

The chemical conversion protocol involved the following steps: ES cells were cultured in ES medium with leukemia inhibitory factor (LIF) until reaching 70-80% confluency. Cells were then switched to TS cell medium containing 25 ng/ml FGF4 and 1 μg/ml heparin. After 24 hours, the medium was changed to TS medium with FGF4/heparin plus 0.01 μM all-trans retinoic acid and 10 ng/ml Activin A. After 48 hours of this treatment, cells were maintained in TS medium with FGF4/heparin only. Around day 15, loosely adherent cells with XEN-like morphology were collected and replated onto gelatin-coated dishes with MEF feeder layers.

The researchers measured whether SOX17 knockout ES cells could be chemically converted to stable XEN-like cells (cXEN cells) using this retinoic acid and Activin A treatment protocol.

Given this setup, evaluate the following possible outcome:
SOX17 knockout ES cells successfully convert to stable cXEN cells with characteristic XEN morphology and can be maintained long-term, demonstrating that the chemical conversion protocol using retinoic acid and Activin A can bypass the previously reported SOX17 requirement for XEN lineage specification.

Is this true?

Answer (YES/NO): YES